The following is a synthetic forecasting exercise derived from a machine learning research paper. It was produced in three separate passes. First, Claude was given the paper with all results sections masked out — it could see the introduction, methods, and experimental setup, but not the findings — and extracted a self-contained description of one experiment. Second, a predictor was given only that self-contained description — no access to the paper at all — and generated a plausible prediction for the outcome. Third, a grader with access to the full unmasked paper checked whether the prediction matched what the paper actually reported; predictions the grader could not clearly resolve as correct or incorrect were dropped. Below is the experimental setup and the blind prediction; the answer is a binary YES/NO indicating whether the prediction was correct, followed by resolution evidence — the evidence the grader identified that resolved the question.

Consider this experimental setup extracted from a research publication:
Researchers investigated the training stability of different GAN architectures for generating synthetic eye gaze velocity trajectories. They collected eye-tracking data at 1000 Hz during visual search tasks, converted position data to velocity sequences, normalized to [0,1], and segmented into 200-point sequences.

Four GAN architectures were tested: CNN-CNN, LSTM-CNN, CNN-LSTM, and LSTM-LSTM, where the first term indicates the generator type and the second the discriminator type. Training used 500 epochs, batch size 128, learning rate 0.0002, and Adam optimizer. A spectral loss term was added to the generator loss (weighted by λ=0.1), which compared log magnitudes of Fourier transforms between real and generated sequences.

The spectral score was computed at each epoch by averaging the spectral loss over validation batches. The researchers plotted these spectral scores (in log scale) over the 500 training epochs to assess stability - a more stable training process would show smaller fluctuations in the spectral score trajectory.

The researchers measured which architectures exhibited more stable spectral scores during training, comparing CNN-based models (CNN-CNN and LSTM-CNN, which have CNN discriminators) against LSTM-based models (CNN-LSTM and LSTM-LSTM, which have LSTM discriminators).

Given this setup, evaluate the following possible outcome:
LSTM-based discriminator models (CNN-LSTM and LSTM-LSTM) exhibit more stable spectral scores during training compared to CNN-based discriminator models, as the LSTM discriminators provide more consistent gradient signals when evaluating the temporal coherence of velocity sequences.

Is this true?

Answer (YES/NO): NO